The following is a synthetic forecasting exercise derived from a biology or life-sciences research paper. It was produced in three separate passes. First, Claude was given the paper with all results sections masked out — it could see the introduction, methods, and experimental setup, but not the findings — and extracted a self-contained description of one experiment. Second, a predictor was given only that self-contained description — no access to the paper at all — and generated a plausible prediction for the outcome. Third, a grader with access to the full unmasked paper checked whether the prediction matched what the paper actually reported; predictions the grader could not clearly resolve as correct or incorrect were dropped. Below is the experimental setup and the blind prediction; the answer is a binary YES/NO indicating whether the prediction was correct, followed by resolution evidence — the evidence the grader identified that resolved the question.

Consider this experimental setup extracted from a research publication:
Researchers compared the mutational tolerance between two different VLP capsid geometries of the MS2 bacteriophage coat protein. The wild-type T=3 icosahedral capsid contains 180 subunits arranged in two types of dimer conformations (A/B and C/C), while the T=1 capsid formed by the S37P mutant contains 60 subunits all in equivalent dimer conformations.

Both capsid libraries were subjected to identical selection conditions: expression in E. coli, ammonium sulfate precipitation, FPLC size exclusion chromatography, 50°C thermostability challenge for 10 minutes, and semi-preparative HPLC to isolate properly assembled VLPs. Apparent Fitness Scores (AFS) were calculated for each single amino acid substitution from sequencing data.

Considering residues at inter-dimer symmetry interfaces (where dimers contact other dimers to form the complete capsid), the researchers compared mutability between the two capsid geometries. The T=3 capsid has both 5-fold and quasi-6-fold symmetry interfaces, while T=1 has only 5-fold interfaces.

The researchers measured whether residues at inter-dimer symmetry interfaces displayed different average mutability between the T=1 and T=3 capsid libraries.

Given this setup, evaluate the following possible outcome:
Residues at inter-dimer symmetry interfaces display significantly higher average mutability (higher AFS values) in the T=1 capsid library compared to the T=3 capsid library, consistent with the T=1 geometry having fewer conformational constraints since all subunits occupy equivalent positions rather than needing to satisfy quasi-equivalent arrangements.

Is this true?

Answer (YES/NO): YES